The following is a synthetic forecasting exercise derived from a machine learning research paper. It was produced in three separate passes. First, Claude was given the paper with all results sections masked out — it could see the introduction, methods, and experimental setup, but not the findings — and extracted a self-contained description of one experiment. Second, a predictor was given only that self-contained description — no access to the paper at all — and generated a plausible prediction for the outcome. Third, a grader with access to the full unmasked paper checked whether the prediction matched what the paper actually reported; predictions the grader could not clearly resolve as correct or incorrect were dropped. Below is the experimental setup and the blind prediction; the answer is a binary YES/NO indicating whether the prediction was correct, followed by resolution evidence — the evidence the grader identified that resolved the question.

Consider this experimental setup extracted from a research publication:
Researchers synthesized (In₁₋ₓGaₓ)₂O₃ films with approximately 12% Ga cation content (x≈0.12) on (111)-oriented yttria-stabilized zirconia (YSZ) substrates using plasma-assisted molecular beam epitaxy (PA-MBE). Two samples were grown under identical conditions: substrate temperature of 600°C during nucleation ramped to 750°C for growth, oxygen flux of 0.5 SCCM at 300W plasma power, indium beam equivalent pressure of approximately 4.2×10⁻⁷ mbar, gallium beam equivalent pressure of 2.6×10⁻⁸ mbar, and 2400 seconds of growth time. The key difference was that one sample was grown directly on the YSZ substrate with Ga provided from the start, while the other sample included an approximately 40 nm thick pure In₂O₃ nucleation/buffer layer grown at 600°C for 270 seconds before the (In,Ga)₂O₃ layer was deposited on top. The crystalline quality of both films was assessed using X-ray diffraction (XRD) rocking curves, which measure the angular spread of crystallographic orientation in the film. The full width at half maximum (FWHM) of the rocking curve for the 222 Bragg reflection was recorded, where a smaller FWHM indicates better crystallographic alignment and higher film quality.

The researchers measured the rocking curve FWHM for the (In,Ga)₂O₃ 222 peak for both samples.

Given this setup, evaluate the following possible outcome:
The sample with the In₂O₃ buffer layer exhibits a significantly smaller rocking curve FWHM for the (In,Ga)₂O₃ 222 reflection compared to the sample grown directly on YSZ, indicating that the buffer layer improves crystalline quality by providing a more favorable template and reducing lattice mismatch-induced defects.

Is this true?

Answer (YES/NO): YES